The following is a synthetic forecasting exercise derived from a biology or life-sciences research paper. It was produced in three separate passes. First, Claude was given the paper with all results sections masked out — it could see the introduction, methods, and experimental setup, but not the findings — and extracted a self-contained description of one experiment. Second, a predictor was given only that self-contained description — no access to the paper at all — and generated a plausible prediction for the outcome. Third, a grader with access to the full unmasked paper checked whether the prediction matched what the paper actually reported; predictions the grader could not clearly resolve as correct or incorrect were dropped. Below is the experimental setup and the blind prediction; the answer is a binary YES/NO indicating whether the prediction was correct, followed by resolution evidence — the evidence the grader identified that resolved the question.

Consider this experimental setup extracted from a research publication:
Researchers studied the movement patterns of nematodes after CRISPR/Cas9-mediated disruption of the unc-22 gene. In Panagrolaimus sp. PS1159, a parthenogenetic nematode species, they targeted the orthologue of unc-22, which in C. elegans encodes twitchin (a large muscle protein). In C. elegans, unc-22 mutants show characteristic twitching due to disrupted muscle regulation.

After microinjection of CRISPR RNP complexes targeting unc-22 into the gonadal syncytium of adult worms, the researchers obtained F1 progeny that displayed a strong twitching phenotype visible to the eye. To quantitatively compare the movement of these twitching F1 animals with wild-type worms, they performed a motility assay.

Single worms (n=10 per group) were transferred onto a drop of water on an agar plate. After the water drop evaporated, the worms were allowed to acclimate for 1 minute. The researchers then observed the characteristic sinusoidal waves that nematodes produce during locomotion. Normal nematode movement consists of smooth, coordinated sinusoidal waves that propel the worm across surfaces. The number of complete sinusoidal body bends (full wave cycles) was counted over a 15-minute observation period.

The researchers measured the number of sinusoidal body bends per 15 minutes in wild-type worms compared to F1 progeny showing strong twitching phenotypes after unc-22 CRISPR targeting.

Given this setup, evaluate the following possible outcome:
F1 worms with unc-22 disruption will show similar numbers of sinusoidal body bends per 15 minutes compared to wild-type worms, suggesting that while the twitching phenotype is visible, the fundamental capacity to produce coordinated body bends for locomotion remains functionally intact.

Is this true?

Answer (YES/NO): NO